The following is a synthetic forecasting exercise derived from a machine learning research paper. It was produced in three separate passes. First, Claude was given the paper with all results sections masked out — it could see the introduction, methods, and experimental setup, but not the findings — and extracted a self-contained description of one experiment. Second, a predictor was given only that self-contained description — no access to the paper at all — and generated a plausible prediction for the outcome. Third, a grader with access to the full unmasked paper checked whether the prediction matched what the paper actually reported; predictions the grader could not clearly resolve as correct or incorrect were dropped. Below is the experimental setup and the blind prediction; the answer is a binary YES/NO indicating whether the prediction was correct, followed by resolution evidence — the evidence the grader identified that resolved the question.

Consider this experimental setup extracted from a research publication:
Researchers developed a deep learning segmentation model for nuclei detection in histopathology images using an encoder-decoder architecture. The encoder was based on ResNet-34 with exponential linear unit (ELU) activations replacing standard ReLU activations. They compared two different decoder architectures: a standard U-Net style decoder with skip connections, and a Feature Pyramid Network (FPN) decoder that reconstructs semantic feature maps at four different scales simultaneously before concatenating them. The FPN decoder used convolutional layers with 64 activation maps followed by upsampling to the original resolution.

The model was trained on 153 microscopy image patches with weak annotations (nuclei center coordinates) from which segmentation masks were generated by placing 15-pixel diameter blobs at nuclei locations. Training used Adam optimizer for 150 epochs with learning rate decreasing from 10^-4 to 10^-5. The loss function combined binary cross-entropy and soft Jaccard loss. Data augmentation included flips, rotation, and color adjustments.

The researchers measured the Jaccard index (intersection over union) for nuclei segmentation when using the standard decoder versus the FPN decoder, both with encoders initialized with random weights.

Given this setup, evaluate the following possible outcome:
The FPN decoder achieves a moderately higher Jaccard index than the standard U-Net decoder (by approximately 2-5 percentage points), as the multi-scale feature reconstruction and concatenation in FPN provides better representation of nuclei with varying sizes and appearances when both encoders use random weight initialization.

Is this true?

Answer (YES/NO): NO